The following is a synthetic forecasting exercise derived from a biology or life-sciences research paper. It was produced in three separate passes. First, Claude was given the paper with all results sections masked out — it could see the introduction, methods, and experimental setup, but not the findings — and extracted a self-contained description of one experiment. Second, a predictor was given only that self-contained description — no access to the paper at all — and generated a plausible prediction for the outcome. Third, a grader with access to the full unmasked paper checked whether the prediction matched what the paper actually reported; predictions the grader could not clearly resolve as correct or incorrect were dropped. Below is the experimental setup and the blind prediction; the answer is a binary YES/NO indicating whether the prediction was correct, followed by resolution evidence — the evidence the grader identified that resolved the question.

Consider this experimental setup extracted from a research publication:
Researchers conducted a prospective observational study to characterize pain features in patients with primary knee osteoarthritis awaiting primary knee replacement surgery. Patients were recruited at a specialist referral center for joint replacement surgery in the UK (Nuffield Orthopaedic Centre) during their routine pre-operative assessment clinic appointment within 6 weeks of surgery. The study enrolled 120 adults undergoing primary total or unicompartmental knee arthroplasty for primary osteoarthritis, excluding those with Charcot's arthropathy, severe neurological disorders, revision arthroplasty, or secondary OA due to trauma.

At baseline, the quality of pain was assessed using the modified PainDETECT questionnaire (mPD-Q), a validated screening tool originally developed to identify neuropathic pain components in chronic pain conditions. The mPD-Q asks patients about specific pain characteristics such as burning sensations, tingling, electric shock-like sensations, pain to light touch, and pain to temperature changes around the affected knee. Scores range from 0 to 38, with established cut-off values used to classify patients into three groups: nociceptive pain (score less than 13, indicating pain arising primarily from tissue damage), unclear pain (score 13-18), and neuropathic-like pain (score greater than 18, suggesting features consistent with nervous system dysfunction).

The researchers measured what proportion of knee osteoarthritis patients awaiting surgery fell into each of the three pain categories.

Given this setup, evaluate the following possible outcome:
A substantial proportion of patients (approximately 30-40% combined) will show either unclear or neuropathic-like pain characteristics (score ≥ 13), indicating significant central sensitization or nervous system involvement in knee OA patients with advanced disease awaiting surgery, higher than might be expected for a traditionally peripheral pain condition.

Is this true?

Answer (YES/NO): NO